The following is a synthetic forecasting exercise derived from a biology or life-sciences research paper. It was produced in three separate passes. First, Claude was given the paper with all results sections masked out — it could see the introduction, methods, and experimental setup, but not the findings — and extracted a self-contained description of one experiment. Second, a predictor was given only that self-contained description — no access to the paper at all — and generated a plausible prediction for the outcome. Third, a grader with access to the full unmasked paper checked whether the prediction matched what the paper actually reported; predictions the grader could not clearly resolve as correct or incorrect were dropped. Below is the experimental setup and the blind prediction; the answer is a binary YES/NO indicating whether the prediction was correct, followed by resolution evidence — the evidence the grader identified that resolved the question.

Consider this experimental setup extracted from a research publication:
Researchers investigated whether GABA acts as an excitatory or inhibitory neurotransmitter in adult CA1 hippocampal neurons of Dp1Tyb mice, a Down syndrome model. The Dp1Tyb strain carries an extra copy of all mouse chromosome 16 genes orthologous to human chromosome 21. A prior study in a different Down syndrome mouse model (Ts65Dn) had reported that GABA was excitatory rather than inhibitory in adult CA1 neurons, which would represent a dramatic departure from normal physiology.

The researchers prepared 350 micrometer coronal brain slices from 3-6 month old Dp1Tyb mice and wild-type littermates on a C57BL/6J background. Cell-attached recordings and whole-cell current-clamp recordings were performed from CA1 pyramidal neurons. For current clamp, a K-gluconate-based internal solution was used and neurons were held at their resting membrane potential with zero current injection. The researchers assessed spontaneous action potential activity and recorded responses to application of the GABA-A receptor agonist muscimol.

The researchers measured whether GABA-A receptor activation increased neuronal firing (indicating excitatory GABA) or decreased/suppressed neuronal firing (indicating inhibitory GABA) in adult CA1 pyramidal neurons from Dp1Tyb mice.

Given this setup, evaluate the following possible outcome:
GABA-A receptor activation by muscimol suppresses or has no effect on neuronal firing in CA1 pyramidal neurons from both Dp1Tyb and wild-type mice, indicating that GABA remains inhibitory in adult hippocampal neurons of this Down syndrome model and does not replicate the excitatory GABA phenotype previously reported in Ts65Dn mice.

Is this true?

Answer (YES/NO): YES